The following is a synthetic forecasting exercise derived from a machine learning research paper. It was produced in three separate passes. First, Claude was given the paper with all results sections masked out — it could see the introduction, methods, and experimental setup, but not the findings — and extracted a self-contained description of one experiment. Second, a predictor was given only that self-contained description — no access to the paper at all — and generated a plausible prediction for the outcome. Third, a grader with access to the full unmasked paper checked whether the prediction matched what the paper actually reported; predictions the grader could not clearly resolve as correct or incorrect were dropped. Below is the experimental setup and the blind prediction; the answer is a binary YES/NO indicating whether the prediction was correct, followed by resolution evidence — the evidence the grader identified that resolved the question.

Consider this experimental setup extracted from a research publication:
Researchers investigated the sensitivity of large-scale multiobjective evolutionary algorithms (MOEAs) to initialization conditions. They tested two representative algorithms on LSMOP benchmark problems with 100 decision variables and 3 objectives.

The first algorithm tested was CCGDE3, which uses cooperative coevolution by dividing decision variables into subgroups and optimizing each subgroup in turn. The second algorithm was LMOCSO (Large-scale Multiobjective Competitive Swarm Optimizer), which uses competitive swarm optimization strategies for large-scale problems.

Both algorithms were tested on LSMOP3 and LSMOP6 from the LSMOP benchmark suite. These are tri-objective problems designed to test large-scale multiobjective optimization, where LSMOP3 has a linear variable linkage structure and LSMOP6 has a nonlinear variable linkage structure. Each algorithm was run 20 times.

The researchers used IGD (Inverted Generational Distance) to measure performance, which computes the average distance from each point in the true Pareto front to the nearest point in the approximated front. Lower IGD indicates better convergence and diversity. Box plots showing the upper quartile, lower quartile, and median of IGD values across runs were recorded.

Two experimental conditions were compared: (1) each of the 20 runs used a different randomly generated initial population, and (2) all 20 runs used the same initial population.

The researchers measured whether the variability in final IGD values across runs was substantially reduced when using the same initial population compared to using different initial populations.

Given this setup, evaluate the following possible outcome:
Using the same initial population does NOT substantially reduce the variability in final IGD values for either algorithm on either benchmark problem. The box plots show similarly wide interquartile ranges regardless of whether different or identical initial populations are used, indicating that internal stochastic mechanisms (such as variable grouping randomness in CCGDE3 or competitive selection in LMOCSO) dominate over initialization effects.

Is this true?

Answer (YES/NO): YES